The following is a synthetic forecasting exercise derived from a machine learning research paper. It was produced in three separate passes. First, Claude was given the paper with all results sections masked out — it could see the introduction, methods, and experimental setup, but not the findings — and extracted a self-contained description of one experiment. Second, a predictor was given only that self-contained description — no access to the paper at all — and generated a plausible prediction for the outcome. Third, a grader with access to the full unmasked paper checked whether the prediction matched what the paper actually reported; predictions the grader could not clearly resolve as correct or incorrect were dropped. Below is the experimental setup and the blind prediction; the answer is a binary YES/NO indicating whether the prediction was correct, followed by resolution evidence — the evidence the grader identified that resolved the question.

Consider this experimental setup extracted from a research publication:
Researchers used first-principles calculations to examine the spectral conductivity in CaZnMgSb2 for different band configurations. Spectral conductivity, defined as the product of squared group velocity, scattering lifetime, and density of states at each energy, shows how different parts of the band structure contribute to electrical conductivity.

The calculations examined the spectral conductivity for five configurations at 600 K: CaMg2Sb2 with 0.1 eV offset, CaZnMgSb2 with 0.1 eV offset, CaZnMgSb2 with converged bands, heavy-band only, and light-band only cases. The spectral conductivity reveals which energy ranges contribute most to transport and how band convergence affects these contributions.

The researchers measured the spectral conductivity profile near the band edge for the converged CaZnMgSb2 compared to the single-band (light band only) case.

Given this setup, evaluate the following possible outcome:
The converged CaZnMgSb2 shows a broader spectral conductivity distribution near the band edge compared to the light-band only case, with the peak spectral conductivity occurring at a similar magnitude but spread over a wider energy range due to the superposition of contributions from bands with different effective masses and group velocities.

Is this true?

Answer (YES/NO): NO